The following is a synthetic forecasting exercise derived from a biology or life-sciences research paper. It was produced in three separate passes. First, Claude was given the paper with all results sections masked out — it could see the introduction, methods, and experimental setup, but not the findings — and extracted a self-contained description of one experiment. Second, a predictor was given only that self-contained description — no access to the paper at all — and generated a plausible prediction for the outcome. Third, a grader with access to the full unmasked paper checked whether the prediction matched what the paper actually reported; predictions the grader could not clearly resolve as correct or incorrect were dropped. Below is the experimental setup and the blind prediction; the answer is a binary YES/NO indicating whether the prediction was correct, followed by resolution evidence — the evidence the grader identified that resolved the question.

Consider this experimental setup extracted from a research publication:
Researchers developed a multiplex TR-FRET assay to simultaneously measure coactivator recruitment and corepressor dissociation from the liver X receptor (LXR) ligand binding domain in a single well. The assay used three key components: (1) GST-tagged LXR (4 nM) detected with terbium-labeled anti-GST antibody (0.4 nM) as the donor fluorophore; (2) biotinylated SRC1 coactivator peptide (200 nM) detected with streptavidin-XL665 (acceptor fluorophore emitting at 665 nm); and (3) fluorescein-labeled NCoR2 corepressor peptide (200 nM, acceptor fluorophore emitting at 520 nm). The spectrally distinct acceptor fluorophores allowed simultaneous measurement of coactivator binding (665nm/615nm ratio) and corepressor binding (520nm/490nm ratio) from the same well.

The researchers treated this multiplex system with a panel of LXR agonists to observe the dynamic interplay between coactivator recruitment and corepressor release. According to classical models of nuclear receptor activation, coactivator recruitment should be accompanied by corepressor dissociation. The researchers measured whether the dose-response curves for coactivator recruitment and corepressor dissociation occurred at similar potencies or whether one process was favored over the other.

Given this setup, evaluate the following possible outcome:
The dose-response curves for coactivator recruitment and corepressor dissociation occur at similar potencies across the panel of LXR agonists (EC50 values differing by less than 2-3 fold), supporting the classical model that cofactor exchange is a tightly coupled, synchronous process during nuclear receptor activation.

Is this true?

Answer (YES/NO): YES